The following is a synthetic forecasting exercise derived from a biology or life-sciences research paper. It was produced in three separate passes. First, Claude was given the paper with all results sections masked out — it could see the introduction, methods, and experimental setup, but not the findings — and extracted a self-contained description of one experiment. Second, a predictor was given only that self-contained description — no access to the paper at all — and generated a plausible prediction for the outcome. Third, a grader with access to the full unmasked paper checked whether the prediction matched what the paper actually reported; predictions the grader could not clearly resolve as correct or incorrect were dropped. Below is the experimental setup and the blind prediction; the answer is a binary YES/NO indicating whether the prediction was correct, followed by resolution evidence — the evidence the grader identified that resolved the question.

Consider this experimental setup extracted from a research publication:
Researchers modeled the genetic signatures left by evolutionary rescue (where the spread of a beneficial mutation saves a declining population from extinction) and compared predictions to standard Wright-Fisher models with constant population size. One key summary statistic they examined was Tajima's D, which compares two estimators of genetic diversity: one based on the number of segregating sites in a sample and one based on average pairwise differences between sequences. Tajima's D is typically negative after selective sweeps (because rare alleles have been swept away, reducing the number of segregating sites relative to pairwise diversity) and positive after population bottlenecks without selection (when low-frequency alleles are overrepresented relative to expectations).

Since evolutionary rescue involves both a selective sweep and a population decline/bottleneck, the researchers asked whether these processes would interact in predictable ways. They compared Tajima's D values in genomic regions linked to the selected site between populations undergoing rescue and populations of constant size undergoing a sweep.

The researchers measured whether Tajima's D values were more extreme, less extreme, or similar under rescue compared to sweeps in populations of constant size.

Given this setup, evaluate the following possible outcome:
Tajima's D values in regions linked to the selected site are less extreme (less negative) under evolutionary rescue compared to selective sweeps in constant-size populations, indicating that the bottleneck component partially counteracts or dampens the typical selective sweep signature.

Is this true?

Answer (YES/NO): NO